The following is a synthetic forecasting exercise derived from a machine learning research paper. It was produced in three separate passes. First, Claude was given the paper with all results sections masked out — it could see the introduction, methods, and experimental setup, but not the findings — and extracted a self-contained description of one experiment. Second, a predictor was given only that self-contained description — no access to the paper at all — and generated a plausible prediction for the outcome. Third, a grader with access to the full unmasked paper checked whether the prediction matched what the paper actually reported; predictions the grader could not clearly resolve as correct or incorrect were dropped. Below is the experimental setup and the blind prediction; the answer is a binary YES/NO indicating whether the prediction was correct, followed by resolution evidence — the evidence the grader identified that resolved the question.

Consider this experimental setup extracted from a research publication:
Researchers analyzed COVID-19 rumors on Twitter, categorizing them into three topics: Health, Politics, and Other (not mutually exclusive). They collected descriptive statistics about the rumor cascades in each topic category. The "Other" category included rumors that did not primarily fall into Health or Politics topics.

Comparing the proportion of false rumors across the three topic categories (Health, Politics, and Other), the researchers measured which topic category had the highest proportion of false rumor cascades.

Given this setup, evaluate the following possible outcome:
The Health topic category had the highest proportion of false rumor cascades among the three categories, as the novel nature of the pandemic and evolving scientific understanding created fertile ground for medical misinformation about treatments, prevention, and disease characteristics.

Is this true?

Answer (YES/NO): NO